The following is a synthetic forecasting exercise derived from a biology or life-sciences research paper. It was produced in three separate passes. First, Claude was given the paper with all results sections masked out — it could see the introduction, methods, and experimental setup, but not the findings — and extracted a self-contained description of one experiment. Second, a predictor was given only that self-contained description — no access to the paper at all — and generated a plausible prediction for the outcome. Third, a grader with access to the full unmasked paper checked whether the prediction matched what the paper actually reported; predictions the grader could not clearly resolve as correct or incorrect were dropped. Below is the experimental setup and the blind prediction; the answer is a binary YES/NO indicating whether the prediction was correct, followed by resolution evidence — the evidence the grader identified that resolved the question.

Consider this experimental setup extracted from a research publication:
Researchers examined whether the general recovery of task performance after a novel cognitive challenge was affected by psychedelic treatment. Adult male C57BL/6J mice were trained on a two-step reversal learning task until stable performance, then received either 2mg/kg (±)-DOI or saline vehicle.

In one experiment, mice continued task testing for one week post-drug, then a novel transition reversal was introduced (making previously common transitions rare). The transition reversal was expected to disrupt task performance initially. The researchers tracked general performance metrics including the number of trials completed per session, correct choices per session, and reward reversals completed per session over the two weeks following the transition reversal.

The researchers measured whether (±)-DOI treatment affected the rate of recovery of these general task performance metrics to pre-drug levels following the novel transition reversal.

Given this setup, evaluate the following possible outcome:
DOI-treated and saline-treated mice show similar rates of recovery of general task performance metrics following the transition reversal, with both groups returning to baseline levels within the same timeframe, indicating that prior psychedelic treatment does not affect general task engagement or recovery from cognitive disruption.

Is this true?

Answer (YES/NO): YES